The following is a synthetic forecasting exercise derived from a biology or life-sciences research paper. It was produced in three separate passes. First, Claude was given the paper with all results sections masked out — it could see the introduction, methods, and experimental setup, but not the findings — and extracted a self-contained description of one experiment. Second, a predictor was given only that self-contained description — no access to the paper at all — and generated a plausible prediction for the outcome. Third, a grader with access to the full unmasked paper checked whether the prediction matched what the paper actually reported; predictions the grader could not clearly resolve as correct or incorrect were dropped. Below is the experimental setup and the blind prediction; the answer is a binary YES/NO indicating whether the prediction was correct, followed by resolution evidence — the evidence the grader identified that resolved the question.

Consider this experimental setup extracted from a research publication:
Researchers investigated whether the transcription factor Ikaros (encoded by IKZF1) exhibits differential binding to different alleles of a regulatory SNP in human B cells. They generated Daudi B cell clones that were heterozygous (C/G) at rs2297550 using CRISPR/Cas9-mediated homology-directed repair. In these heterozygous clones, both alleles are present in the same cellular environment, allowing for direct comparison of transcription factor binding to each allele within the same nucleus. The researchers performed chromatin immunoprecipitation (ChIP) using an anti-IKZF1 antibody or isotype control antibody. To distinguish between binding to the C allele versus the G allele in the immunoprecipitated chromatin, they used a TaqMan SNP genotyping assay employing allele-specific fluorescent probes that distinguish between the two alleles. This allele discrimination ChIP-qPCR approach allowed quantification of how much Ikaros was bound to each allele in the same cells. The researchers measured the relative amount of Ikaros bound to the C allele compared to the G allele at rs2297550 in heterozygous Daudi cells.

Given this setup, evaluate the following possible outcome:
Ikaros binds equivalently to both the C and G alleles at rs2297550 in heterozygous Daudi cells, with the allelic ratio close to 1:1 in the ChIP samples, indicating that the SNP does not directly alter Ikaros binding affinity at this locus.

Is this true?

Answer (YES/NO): NO